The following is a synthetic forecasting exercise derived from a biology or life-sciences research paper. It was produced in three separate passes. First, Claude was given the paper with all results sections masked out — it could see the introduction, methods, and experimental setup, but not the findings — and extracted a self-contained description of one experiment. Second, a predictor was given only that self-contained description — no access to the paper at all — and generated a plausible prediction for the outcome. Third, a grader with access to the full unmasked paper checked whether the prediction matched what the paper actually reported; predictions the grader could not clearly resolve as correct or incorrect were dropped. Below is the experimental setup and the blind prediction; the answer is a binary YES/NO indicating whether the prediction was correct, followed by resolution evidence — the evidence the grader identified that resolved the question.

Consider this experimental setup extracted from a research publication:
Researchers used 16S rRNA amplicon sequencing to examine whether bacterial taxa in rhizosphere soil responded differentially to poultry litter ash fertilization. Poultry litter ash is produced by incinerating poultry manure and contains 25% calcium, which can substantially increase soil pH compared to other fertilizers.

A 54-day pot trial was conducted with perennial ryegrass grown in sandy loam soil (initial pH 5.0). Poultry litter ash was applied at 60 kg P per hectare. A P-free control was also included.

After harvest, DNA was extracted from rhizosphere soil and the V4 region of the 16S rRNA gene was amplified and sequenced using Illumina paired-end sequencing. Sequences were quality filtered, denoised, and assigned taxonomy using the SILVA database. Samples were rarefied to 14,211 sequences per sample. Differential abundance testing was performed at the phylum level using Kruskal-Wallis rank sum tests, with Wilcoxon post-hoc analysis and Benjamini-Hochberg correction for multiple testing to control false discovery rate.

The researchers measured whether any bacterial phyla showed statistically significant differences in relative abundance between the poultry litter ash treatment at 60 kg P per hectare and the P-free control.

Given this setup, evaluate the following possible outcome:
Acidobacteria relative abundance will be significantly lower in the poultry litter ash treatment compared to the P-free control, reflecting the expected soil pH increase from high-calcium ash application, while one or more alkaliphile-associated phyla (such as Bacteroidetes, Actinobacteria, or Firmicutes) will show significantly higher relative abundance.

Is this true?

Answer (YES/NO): NO